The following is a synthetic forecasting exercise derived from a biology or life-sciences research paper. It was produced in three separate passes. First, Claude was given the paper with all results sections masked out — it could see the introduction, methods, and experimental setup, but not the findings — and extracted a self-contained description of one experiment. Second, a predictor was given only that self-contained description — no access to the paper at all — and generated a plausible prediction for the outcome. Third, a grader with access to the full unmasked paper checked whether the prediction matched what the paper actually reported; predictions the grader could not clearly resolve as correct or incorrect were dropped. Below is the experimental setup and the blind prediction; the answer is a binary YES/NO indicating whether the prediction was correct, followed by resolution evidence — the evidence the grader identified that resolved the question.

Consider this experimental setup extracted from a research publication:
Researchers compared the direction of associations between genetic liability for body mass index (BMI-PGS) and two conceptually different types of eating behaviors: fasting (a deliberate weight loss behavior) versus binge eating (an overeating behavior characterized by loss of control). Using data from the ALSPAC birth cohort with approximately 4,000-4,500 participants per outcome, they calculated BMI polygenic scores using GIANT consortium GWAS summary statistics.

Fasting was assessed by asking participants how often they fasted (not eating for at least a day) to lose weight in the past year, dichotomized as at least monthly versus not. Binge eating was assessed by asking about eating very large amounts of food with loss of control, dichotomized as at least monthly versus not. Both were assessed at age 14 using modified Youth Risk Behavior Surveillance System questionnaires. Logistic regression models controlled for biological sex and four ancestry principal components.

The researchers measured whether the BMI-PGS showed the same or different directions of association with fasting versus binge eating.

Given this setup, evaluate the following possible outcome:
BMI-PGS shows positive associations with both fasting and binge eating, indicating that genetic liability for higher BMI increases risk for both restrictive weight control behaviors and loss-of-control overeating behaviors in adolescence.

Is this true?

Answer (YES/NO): YES